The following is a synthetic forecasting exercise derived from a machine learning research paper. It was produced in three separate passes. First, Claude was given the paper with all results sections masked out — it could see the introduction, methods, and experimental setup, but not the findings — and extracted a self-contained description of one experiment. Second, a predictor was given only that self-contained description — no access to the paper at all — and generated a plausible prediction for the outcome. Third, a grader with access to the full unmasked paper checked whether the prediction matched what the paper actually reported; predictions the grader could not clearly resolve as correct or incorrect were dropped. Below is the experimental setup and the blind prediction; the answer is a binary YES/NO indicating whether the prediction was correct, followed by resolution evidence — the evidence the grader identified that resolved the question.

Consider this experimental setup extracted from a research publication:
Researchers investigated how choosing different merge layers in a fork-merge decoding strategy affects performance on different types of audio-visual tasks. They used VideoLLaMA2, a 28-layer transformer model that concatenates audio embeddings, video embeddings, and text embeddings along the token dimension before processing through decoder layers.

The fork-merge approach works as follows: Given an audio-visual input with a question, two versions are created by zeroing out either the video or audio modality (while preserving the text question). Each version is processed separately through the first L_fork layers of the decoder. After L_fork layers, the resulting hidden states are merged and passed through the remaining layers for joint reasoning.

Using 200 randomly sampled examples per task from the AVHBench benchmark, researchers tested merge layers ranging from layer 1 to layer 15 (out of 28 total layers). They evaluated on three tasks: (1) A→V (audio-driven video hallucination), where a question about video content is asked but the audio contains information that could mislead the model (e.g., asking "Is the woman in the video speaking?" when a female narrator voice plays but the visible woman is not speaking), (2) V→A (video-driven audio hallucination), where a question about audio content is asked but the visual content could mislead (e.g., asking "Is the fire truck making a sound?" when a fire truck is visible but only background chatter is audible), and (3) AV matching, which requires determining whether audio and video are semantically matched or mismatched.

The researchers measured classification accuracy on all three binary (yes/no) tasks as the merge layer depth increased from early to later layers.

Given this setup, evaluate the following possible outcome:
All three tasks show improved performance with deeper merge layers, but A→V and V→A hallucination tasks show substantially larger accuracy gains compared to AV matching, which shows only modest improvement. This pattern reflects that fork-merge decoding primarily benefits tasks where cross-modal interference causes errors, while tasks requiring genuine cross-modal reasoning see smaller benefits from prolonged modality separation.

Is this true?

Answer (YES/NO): NO